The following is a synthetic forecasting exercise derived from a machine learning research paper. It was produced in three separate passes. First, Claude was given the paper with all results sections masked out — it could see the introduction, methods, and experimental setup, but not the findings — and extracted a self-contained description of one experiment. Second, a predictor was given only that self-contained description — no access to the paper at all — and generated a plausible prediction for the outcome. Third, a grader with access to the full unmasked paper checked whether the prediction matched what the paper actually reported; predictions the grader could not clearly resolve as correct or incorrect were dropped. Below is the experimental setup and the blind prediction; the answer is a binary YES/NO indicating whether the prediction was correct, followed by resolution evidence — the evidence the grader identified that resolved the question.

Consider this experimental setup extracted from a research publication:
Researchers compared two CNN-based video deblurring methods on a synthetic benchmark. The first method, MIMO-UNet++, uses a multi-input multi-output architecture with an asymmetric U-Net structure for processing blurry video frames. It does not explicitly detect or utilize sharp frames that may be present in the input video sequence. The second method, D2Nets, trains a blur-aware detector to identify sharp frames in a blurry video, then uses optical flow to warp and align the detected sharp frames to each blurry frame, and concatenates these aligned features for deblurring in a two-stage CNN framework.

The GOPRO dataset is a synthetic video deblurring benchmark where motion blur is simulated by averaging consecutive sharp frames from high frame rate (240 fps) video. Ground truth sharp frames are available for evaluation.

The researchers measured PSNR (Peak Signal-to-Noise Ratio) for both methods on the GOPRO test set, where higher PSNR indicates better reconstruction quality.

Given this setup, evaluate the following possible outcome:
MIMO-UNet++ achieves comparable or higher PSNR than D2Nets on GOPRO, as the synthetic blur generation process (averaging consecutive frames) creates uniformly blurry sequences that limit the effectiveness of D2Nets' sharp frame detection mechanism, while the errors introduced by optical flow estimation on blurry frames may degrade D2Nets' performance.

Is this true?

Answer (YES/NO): YES